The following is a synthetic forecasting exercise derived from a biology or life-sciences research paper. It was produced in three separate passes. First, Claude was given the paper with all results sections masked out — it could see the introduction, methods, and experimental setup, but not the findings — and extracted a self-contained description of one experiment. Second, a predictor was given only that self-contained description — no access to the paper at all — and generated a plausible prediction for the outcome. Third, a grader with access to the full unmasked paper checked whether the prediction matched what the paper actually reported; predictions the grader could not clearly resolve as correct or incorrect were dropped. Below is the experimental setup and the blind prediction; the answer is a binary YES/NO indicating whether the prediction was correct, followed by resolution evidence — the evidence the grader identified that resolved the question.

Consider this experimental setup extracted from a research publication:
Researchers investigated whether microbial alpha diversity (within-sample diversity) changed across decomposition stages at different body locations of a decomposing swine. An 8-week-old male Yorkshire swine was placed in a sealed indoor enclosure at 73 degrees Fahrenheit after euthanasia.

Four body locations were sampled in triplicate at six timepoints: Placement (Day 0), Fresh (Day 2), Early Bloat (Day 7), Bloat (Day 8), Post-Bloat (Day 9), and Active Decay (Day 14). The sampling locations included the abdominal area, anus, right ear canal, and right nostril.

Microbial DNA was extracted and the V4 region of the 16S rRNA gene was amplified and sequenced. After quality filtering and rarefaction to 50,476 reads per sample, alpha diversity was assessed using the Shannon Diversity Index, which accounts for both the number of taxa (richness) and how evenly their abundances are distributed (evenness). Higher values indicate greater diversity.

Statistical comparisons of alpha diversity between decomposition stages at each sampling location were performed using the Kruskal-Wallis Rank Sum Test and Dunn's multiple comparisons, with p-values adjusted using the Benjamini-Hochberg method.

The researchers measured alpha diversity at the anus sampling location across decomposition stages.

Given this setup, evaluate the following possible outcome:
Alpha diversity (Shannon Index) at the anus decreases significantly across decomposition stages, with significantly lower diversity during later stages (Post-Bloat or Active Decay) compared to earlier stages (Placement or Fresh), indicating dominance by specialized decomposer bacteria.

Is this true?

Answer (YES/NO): NO